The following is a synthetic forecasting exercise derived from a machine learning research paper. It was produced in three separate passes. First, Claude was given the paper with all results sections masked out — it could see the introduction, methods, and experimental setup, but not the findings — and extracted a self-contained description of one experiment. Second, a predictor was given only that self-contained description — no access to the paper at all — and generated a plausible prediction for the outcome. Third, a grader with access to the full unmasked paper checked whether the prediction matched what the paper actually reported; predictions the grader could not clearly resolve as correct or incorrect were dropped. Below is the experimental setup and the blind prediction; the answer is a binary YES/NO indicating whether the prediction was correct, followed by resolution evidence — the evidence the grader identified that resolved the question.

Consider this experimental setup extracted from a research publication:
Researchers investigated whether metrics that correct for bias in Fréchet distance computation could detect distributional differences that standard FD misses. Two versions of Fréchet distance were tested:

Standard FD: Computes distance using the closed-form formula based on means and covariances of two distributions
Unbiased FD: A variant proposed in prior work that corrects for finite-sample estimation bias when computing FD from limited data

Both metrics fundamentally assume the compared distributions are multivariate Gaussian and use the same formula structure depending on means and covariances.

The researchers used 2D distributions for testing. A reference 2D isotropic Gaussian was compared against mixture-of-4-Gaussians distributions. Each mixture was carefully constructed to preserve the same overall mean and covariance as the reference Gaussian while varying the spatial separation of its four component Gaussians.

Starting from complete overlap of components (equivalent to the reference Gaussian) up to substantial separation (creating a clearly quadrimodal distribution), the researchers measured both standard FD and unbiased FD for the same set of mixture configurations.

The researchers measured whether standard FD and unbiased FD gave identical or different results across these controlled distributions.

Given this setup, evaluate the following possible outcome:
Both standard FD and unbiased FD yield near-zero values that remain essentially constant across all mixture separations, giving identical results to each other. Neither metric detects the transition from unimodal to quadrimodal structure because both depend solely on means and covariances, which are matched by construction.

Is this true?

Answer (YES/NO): YES